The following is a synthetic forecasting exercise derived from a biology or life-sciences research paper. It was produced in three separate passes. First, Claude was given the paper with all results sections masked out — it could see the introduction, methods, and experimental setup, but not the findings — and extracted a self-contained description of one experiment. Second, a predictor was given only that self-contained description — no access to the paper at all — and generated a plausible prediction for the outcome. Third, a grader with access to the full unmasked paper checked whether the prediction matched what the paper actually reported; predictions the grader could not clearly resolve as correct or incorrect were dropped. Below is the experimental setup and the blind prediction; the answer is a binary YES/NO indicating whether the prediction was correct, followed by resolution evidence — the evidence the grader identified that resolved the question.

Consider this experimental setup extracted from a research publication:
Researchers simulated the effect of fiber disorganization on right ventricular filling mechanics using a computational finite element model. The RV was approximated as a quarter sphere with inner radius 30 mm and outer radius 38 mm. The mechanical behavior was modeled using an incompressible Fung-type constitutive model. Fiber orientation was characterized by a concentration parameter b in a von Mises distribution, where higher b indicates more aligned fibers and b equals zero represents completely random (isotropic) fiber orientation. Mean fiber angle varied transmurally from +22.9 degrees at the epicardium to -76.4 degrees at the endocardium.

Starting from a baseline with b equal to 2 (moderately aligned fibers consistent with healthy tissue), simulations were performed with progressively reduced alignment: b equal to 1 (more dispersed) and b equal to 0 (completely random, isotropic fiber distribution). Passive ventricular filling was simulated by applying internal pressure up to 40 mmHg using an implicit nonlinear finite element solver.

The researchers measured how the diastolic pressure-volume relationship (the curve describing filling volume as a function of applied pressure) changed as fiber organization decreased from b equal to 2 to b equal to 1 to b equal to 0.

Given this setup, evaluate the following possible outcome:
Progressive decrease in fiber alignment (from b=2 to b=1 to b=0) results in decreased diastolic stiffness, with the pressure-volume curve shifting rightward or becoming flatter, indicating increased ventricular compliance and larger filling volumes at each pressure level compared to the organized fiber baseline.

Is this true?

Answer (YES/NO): NO